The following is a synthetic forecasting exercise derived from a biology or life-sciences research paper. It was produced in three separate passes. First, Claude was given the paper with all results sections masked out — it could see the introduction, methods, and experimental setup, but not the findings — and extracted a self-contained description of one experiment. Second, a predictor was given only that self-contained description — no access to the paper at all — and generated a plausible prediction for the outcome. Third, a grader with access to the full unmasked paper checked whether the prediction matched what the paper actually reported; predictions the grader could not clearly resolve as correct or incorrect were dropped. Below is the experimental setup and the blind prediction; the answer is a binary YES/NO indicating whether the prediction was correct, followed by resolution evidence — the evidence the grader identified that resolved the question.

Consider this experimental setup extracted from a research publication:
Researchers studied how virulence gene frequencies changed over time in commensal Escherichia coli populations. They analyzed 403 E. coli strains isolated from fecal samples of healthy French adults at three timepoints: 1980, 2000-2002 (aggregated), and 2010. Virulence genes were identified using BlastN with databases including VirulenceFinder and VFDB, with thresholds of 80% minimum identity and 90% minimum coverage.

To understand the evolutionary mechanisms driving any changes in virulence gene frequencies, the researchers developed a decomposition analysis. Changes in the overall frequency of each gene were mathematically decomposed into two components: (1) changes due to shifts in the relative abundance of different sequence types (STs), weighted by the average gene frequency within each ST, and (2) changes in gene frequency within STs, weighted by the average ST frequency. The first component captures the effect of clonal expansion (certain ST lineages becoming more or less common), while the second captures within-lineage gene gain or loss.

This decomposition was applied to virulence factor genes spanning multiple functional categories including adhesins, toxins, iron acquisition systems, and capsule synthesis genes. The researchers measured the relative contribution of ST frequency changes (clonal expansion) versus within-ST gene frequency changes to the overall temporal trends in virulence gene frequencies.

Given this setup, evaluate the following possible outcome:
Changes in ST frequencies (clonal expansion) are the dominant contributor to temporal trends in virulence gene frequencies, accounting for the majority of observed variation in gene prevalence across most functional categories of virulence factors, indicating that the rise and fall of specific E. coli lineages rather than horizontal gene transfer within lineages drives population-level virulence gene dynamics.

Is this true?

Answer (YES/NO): NO